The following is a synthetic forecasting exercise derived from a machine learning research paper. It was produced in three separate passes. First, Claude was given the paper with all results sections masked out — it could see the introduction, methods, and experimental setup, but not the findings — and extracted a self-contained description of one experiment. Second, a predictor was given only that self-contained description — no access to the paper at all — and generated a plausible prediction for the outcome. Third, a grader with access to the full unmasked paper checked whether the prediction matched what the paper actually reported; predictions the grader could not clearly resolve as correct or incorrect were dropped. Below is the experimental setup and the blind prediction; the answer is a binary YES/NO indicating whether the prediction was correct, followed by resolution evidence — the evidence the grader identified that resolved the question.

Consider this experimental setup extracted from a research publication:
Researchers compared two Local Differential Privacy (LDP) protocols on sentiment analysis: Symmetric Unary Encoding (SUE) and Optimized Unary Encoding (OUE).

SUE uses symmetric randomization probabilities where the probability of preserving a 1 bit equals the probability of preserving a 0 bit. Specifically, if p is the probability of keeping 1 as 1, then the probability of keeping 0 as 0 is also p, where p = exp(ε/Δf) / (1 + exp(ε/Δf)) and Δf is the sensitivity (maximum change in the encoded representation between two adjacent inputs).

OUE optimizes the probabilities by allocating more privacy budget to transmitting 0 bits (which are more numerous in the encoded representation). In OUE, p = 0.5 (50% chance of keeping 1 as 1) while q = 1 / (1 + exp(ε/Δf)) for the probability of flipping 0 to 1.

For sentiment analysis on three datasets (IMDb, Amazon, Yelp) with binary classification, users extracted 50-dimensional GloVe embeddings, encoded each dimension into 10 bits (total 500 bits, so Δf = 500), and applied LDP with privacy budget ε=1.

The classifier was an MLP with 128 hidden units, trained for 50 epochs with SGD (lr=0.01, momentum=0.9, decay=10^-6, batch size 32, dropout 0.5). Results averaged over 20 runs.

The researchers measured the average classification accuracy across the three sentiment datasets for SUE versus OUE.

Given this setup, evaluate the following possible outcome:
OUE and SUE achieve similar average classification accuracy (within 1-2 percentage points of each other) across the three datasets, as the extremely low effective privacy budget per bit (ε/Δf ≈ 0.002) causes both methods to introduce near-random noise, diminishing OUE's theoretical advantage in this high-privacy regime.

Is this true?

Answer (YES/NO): NO